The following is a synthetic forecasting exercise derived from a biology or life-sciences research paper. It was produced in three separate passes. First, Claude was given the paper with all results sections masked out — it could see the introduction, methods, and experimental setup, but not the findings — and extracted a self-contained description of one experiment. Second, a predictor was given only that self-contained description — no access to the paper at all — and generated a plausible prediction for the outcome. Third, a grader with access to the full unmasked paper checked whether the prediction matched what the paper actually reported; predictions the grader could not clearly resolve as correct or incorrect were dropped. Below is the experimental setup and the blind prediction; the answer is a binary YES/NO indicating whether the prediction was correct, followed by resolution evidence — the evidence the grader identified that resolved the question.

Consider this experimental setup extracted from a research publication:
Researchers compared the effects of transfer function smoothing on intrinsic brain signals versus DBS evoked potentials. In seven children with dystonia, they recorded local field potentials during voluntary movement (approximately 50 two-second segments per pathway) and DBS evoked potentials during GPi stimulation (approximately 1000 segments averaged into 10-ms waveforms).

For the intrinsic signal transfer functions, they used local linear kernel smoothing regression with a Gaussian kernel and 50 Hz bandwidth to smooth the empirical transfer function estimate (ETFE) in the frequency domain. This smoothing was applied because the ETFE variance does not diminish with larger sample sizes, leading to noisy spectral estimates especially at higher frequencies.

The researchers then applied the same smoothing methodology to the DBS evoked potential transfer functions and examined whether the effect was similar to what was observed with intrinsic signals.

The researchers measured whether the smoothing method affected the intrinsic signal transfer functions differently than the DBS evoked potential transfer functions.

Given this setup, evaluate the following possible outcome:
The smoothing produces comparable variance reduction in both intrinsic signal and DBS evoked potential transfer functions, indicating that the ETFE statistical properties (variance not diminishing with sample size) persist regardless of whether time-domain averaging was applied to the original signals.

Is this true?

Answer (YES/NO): NO